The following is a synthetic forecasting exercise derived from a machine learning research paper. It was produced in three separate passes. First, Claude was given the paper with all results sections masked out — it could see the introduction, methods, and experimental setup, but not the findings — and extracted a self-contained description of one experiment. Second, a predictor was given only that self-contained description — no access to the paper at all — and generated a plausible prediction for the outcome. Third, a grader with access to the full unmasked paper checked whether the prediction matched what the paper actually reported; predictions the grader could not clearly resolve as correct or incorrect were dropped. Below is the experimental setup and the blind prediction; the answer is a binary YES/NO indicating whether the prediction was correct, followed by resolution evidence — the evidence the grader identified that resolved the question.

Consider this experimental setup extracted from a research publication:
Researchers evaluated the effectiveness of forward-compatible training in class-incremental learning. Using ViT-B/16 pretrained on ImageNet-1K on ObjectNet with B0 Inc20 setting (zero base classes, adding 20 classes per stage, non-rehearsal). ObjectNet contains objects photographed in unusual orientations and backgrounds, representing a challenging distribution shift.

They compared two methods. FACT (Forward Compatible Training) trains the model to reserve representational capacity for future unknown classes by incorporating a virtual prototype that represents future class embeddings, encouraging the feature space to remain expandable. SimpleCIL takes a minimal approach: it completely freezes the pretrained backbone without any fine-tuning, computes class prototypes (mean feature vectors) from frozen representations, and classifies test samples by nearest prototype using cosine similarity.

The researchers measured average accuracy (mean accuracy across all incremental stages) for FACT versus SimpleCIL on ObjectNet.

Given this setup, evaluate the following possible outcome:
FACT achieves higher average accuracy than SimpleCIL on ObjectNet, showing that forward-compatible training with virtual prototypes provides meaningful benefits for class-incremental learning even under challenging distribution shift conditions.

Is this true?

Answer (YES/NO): NO